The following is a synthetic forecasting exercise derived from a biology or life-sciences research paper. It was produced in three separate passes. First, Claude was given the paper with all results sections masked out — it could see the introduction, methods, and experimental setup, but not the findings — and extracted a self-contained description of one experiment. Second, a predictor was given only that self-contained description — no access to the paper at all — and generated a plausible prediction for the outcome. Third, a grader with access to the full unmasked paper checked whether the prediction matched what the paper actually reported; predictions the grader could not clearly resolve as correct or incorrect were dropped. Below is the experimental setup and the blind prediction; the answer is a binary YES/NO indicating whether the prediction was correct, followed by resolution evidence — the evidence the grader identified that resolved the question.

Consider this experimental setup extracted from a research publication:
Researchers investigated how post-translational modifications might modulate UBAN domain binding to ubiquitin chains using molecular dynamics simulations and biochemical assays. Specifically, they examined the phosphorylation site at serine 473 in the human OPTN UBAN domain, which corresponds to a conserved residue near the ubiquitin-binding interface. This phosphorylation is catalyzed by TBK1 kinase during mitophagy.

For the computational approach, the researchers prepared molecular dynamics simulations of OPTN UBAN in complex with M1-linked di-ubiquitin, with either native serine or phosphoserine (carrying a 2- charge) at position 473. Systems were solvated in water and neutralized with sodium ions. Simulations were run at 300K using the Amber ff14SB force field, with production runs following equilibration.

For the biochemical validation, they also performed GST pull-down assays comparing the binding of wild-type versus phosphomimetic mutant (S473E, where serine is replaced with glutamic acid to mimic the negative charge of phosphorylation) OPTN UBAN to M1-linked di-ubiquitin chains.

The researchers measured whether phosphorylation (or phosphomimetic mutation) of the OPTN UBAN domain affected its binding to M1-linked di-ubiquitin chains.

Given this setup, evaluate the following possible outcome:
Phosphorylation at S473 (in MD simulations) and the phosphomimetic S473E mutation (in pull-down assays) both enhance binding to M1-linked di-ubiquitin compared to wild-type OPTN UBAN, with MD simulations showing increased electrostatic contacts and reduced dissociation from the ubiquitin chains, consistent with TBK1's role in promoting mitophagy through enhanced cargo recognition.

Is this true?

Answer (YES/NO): YES